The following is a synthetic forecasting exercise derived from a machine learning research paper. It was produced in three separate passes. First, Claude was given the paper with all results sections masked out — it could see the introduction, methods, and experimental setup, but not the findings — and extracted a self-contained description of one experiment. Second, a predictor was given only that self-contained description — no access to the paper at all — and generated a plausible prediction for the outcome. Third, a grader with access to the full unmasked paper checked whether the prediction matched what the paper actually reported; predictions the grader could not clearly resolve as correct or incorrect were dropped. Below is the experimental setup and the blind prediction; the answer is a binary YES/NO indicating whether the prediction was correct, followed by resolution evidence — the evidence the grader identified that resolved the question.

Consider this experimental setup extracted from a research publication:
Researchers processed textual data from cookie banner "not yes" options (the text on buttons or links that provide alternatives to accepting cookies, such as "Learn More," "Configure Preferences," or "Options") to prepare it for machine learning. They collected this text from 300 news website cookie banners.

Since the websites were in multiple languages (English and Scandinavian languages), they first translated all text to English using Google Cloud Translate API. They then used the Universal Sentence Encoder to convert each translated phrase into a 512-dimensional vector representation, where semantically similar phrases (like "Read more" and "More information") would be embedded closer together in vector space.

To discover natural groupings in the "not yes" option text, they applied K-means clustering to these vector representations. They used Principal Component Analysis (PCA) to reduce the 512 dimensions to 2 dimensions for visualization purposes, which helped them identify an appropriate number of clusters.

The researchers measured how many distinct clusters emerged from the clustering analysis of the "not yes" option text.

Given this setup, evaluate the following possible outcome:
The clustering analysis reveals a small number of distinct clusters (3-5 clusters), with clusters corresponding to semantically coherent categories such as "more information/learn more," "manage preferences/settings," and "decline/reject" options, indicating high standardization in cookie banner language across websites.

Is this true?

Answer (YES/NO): NO